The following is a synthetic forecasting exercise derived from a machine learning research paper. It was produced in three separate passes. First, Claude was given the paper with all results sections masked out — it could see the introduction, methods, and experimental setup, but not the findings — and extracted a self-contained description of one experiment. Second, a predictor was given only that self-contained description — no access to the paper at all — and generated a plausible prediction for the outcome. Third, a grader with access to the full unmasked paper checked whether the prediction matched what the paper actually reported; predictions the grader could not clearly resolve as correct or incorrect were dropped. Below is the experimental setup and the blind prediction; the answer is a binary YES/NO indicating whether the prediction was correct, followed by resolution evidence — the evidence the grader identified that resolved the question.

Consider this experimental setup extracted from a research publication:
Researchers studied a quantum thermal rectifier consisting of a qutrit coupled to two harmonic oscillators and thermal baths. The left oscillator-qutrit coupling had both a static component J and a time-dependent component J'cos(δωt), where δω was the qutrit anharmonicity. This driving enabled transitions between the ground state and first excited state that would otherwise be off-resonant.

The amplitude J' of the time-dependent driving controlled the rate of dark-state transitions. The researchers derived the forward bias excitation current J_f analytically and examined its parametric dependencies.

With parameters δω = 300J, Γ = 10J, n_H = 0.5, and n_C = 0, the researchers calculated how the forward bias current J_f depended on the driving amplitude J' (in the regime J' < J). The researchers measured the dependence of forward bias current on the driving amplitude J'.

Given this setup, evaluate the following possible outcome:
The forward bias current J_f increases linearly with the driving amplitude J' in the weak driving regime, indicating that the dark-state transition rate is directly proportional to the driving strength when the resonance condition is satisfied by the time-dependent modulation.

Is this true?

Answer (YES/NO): NO